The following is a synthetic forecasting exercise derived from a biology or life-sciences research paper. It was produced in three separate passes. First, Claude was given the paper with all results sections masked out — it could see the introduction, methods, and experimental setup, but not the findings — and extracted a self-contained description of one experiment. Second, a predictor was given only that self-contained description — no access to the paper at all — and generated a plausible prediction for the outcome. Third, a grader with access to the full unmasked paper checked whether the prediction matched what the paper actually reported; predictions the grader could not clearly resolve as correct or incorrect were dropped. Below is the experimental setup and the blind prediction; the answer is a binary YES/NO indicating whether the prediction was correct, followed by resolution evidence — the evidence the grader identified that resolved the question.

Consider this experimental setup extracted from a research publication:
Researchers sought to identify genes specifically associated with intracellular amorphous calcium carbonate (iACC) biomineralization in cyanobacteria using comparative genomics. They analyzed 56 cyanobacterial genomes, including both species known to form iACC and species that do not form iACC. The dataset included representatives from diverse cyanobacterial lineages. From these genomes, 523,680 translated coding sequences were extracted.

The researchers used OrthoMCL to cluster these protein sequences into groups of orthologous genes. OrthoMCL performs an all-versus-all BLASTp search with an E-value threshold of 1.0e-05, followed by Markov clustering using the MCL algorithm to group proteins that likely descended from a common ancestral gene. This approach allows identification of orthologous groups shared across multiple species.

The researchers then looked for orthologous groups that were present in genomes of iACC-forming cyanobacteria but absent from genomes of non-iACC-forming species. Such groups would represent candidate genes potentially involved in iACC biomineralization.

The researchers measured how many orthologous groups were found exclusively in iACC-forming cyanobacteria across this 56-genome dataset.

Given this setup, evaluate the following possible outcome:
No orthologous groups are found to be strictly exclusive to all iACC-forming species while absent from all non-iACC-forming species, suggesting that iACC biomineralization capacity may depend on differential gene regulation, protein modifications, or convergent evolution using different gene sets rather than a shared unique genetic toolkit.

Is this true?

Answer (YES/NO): NO